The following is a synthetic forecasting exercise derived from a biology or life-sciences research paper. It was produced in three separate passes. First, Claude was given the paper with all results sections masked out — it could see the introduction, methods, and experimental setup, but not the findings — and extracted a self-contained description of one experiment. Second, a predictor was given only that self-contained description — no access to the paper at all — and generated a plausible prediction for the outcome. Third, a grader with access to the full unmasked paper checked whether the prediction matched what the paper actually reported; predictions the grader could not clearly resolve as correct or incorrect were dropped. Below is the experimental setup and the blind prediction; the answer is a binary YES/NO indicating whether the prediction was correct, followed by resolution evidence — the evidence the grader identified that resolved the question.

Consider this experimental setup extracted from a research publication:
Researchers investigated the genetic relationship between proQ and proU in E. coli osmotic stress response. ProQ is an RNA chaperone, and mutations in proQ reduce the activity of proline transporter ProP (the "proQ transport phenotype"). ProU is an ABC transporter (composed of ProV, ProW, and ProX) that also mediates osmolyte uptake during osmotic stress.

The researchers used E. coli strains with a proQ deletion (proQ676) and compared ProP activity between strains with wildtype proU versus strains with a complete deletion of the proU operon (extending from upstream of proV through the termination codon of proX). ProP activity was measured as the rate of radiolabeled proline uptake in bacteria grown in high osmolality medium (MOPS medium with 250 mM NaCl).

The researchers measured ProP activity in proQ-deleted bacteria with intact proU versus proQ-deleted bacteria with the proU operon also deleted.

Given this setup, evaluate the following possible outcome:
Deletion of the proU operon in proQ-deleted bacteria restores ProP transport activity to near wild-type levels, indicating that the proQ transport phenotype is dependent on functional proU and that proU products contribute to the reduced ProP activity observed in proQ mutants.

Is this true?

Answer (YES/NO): NO